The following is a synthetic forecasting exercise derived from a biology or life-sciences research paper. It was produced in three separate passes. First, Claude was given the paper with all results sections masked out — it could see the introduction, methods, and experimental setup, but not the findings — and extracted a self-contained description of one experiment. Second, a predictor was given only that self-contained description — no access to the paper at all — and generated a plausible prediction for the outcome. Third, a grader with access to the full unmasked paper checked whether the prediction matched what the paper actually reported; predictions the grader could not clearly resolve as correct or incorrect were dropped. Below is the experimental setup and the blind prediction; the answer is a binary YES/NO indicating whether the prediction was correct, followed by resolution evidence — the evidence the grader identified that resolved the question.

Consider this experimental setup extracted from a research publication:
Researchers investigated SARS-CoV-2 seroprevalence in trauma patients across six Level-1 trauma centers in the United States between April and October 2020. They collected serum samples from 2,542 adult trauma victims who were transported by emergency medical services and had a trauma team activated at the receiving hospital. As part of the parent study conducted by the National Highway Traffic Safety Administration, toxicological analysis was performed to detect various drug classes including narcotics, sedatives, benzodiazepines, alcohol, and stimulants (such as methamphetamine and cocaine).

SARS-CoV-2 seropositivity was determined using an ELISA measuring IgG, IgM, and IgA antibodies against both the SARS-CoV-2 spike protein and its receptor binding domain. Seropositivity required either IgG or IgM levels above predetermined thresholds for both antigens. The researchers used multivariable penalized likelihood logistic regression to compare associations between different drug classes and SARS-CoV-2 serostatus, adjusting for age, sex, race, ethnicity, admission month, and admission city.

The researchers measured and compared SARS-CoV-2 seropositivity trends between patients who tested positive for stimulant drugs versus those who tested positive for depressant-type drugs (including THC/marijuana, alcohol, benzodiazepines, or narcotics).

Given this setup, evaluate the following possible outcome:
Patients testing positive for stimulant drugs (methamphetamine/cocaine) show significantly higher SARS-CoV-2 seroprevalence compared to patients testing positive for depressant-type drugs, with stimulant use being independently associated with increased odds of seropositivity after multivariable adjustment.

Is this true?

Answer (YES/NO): NO